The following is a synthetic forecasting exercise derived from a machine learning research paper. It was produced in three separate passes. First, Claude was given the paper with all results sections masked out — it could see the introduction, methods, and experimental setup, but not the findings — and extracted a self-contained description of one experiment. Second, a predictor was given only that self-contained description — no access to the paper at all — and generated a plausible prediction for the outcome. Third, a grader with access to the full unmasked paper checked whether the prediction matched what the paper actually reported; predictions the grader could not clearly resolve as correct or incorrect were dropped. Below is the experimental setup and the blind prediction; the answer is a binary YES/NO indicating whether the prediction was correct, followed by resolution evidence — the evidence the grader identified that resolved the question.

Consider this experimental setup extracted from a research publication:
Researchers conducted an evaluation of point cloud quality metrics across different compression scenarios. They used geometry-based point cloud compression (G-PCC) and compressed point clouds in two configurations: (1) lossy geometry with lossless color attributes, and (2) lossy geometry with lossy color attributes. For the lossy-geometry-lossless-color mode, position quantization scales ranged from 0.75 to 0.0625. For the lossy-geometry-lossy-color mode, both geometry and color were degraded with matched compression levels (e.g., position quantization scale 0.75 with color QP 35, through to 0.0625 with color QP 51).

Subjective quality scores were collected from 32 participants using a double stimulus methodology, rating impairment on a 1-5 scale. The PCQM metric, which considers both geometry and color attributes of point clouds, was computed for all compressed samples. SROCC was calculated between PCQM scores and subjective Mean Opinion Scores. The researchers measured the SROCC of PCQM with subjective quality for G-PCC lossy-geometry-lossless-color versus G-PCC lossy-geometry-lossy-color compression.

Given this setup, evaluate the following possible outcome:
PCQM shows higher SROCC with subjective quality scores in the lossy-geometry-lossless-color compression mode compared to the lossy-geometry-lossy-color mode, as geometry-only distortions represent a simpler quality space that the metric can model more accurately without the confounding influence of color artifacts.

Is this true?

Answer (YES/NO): NO